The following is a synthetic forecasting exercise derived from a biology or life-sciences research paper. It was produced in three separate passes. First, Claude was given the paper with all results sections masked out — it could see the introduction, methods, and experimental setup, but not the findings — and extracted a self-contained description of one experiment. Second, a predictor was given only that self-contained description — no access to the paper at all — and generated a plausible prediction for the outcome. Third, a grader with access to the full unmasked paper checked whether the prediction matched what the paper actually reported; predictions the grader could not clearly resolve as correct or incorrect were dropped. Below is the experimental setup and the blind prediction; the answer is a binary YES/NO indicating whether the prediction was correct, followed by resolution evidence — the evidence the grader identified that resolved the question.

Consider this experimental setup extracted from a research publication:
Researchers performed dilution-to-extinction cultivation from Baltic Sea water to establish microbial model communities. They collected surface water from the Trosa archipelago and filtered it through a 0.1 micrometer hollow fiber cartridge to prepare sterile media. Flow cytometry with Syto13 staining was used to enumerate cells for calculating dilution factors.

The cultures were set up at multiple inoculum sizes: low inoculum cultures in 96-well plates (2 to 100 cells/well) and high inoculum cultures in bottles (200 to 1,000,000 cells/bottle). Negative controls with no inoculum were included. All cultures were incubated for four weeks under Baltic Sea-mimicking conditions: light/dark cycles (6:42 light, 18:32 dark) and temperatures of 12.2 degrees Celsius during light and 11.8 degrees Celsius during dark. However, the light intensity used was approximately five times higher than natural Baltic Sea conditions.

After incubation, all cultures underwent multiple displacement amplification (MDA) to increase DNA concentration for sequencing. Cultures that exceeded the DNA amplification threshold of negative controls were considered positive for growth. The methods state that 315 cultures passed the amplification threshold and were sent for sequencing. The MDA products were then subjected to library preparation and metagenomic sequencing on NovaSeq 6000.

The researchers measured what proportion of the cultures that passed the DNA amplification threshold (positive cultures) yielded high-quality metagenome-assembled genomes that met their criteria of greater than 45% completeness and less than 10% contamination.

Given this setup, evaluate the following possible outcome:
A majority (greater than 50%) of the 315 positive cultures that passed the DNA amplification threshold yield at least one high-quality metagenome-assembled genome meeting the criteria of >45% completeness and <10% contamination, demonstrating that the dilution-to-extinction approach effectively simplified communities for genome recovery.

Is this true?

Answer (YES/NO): YES